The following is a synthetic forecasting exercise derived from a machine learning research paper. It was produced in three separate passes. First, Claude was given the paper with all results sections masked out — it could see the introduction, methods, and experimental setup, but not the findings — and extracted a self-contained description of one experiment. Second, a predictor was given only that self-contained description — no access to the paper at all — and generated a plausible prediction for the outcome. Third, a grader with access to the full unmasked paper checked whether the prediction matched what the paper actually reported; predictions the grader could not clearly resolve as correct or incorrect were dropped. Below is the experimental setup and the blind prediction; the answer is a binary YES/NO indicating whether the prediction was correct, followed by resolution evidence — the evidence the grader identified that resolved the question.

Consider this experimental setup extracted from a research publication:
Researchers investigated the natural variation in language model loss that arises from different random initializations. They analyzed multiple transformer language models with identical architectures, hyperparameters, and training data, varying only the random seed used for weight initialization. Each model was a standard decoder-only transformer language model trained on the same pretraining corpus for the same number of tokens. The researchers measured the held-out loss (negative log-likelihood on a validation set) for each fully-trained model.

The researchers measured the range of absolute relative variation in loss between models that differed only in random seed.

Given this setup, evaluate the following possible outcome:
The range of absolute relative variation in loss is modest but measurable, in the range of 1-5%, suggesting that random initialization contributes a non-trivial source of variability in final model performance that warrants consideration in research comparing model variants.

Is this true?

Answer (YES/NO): YES